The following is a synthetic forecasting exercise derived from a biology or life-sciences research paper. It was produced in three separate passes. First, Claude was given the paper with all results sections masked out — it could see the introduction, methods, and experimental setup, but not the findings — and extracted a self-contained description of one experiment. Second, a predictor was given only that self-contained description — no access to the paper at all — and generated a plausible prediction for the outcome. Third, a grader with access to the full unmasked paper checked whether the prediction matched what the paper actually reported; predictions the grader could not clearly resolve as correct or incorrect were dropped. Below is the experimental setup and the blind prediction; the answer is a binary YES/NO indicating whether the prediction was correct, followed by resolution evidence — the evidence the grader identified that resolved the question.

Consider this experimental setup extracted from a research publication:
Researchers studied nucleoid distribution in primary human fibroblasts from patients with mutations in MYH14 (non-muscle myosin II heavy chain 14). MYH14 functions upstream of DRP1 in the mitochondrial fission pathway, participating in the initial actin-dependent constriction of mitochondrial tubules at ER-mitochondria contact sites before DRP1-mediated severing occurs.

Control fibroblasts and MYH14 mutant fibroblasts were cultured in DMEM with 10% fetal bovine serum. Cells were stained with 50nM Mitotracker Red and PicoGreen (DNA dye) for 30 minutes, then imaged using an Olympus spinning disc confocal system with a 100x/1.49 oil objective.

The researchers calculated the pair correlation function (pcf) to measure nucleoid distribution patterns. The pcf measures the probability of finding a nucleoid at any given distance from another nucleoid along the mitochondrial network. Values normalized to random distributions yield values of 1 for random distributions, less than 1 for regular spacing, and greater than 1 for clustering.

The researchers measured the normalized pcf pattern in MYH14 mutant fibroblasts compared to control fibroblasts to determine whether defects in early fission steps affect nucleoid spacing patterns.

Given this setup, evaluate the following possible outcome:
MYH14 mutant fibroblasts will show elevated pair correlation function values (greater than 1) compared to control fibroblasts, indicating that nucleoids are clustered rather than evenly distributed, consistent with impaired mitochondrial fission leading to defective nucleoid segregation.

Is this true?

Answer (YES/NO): NO